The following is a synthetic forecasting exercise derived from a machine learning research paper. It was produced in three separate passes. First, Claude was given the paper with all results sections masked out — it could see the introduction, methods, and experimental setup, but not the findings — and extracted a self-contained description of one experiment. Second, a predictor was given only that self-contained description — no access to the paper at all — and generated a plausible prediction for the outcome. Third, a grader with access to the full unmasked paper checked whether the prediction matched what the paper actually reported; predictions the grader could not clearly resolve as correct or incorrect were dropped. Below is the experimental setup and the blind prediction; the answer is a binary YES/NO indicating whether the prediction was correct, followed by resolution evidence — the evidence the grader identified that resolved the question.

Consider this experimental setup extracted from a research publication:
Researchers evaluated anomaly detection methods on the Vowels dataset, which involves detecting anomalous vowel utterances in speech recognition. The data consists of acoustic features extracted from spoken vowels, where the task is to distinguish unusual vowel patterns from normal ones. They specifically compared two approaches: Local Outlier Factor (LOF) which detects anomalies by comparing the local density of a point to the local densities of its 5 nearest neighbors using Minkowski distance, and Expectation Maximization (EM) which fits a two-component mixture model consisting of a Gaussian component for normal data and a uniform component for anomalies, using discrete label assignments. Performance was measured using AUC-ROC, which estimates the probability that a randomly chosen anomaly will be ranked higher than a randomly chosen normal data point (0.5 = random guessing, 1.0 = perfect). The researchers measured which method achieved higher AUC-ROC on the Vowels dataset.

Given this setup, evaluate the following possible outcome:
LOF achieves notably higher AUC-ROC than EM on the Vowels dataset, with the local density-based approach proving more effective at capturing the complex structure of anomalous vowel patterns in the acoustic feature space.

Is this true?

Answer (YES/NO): YES